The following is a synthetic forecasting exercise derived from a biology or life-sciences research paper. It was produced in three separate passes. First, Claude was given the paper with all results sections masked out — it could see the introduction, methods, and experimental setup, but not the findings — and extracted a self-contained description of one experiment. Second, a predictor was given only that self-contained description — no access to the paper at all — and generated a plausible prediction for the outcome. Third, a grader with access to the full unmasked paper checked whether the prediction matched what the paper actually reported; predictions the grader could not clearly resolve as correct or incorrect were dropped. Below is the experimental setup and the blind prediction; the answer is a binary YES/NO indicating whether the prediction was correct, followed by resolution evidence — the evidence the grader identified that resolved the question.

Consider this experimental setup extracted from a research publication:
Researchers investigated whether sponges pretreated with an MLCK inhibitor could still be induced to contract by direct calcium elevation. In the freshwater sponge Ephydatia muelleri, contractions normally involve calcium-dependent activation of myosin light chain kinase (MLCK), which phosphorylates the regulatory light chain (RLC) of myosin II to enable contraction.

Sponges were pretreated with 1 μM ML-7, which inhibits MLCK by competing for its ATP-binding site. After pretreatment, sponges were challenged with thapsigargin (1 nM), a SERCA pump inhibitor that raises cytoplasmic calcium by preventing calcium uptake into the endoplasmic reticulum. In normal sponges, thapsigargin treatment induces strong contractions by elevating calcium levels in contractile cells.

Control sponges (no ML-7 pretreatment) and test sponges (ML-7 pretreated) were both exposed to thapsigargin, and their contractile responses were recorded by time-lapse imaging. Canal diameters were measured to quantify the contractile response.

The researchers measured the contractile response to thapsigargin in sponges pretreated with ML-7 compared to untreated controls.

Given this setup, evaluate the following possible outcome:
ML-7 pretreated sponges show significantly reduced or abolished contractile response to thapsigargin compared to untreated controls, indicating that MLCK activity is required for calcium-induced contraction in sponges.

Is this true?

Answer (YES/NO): YES